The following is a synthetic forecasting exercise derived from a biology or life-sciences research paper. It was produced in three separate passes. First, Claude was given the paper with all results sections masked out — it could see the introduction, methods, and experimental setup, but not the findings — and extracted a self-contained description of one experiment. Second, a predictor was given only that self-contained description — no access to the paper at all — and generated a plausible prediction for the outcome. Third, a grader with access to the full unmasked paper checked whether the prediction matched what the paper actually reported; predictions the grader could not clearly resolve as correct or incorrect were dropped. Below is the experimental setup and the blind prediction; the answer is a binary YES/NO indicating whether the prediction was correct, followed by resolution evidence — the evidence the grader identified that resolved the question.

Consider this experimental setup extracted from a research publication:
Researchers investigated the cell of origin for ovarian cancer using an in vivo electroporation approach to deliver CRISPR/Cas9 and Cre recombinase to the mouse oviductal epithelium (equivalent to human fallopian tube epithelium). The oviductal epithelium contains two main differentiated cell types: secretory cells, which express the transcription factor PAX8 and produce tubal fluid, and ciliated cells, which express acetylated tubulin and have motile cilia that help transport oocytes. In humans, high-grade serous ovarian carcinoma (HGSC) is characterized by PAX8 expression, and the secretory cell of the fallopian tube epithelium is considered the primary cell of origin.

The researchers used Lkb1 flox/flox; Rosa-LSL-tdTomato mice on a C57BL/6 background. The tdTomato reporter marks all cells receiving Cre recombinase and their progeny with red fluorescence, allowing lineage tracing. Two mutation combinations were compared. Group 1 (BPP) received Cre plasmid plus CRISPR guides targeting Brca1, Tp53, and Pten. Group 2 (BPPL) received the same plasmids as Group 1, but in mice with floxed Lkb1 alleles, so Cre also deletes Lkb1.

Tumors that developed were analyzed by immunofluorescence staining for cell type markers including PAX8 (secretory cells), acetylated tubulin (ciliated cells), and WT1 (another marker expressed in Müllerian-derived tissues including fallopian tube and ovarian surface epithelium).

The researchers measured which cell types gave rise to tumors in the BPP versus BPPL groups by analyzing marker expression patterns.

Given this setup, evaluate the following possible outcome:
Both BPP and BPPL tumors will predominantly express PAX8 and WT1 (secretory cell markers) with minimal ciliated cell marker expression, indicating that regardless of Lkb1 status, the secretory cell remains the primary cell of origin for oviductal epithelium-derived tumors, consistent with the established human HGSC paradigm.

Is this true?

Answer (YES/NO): NO